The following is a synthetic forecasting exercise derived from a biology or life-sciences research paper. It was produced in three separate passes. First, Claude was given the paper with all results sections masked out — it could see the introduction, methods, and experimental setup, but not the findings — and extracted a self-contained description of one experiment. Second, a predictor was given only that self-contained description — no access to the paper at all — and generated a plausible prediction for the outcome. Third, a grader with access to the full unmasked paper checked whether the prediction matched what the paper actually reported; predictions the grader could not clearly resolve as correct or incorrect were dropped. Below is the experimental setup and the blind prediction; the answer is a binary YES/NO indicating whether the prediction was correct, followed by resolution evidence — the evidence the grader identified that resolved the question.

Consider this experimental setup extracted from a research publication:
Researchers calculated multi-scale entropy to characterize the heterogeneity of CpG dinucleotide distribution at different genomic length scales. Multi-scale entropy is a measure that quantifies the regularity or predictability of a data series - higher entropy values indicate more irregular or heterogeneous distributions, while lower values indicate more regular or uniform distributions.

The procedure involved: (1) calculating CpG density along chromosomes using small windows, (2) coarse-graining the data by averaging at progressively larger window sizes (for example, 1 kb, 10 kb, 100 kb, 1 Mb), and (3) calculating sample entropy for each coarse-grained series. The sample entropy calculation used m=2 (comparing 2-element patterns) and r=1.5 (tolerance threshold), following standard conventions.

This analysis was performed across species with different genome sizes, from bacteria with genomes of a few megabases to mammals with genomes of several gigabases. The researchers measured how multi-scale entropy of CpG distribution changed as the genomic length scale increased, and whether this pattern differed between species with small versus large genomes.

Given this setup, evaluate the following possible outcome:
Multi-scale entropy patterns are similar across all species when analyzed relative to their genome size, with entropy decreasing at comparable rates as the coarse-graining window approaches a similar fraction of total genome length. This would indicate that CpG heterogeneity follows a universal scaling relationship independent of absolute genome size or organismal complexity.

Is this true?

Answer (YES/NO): NO